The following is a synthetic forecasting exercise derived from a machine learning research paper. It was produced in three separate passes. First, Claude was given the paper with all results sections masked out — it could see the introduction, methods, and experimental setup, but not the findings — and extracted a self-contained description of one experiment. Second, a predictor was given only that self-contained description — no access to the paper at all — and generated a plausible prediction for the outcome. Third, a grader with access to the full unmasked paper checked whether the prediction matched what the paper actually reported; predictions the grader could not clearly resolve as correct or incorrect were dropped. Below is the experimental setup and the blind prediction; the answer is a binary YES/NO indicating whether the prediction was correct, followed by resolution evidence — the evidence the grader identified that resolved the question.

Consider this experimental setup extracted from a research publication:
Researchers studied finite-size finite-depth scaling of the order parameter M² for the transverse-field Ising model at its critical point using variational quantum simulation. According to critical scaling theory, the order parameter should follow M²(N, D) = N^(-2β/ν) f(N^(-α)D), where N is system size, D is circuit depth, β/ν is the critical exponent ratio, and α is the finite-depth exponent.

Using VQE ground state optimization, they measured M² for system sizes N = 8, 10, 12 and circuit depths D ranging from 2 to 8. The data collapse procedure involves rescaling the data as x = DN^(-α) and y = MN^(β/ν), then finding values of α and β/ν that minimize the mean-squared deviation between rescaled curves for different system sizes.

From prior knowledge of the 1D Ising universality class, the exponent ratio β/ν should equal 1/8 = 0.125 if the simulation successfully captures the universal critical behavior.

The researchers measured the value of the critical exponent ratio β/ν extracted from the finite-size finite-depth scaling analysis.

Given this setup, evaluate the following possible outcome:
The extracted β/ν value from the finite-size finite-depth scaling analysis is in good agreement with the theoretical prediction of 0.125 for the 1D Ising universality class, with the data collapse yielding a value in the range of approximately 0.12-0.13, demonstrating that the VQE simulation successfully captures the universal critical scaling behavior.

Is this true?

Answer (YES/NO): NO